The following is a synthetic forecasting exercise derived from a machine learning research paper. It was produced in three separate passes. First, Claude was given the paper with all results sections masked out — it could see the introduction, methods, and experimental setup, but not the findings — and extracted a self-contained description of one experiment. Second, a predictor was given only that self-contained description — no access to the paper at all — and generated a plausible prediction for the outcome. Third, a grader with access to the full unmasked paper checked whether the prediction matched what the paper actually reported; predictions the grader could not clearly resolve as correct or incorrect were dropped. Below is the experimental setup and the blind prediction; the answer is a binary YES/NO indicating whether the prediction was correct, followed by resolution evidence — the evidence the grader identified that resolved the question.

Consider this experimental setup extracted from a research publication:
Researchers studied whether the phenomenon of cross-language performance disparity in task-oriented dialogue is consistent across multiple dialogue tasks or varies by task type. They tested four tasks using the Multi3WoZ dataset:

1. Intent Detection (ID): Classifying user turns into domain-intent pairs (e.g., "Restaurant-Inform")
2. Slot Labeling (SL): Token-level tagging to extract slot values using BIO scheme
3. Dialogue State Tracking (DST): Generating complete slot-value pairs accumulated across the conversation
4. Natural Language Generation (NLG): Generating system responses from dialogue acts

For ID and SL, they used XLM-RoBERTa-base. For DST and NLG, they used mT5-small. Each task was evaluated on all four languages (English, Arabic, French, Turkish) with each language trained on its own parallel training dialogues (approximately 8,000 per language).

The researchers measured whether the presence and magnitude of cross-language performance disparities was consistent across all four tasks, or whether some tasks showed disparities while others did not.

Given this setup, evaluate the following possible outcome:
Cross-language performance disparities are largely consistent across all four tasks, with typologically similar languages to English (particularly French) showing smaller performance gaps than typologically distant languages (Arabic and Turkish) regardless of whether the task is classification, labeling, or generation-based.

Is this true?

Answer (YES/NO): NO